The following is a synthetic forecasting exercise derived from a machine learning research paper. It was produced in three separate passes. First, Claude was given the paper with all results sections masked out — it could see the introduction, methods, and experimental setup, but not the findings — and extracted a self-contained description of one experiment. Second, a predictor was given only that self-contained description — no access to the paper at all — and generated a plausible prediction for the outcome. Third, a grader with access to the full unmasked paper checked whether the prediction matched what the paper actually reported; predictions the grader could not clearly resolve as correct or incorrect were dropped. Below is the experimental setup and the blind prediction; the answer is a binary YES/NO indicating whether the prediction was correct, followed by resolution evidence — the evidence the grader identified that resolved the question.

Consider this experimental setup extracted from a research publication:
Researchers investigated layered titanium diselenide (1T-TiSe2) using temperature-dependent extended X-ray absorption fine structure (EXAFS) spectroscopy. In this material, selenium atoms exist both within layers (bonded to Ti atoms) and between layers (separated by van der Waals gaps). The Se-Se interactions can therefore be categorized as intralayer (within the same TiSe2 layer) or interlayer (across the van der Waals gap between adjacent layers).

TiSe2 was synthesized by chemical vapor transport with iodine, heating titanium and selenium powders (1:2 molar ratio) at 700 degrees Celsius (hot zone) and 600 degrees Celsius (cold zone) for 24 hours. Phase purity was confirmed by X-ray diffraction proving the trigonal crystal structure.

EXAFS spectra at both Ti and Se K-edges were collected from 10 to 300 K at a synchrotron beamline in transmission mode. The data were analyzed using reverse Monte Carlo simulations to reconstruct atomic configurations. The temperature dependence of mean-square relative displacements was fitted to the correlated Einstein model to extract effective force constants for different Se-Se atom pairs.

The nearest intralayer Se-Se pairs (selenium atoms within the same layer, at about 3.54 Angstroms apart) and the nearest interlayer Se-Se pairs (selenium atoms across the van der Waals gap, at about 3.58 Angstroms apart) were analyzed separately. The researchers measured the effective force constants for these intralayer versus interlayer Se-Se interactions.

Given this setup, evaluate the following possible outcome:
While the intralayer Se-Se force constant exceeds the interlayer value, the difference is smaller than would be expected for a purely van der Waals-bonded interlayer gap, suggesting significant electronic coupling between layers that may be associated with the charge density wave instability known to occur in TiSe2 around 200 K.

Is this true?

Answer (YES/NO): NO